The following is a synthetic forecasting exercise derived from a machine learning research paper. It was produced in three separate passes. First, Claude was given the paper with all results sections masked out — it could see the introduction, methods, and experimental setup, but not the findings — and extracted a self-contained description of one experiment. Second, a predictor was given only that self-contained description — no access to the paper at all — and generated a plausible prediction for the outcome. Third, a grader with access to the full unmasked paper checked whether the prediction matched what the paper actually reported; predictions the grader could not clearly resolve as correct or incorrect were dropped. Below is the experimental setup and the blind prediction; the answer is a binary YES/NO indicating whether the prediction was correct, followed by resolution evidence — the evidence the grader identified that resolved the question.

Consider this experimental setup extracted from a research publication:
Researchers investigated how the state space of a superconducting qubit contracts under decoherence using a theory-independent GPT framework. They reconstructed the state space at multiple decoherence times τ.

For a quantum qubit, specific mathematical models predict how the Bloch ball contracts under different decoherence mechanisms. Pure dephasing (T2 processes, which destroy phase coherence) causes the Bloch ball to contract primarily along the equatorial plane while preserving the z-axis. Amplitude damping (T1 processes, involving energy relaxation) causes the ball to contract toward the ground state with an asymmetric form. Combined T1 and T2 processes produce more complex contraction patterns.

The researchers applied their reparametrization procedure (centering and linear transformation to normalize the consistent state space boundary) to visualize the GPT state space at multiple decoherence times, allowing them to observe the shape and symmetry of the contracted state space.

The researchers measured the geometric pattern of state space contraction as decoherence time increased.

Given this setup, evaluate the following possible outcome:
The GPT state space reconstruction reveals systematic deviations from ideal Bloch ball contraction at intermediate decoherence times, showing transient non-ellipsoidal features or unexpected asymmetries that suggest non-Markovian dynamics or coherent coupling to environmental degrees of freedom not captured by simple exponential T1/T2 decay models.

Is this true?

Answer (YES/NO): NO